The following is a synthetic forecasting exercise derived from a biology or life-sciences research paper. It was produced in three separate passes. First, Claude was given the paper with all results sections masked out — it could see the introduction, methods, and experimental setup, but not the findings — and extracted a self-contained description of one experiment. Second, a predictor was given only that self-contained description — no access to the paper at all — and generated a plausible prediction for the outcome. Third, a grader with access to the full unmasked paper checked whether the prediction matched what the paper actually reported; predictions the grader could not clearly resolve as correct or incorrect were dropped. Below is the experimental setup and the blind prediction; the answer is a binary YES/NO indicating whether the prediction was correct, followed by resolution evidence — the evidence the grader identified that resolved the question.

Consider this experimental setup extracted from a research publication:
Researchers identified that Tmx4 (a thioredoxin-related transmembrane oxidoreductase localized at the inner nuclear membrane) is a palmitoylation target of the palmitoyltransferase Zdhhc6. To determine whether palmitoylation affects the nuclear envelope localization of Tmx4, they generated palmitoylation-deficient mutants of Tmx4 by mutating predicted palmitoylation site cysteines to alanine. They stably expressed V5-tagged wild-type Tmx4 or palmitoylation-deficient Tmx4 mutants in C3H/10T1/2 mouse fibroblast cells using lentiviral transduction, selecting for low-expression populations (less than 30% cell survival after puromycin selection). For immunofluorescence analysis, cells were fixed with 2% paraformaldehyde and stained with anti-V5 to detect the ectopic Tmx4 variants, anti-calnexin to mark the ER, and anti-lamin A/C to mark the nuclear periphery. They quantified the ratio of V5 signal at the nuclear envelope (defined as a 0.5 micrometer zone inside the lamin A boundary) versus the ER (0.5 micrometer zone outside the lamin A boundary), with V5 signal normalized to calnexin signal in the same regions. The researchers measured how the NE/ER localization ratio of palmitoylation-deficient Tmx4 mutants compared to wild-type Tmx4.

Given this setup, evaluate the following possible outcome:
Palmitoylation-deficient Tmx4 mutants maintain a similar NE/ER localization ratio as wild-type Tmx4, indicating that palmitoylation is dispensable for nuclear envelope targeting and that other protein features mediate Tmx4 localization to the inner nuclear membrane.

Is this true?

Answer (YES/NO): NO